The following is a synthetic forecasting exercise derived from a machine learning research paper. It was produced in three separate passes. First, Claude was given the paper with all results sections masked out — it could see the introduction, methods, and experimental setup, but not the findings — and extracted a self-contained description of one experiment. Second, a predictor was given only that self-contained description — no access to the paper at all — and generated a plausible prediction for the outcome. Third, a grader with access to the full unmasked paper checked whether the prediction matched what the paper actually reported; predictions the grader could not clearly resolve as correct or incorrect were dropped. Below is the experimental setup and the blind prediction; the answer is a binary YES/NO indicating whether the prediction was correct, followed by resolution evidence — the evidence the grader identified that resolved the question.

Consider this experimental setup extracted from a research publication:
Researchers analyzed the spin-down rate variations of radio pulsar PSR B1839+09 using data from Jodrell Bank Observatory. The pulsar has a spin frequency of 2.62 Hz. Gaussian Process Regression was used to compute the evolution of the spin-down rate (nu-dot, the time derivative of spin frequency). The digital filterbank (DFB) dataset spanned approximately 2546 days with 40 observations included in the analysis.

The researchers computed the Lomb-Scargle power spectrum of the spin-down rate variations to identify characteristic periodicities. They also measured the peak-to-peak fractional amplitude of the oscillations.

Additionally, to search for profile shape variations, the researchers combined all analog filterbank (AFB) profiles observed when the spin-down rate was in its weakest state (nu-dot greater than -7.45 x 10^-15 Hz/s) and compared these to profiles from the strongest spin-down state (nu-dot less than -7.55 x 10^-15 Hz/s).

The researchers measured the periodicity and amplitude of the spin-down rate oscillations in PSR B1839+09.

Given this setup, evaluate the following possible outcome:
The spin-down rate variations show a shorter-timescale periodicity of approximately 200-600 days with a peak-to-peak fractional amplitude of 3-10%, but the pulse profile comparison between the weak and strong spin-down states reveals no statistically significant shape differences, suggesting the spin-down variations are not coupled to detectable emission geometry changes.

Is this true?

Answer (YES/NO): NO